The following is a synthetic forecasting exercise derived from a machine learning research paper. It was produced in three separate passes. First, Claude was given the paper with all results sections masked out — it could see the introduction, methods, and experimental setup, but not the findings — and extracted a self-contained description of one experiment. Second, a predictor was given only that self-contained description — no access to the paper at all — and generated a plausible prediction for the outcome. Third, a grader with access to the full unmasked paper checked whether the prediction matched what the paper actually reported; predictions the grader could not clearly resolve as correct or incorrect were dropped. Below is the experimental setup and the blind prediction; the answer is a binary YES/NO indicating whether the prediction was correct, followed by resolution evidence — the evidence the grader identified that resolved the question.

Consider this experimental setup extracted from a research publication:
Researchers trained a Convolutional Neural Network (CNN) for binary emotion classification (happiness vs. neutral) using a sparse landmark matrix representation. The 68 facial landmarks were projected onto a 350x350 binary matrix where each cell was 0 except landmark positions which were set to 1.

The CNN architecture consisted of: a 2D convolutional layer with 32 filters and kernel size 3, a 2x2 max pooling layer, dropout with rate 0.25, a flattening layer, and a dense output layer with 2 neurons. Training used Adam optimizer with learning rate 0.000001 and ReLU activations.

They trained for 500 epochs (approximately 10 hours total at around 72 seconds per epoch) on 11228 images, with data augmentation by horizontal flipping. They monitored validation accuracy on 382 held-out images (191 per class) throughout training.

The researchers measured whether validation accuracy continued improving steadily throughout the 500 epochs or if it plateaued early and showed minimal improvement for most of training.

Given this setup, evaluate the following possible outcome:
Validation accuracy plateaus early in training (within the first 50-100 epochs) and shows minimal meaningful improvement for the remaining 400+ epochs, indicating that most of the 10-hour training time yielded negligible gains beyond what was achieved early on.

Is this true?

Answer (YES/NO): YES